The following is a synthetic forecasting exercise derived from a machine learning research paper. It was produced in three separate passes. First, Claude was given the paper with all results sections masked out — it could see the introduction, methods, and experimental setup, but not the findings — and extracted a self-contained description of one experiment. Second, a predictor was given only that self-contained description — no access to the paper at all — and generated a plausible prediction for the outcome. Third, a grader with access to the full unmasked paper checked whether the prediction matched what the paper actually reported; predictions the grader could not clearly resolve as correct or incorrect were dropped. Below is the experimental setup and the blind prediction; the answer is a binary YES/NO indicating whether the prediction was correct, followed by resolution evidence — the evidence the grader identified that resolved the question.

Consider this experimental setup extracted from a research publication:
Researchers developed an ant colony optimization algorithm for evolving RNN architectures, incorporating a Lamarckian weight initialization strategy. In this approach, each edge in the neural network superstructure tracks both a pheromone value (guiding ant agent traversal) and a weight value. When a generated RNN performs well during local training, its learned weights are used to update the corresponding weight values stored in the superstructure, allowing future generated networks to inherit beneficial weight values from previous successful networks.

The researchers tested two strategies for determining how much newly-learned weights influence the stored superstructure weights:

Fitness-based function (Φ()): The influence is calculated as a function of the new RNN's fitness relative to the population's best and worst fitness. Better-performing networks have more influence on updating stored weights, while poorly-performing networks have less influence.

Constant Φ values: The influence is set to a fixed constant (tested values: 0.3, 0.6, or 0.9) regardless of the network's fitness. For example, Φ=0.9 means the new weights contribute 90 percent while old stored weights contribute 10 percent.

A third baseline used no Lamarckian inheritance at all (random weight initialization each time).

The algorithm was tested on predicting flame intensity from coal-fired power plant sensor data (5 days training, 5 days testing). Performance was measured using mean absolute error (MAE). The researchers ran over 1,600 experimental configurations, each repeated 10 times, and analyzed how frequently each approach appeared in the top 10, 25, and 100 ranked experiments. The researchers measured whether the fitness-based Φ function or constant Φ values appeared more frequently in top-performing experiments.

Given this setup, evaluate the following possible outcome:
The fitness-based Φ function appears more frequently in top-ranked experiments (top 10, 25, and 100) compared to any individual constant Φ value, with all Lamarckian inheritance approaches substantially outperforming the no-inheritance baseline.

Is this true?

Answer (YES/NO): NO